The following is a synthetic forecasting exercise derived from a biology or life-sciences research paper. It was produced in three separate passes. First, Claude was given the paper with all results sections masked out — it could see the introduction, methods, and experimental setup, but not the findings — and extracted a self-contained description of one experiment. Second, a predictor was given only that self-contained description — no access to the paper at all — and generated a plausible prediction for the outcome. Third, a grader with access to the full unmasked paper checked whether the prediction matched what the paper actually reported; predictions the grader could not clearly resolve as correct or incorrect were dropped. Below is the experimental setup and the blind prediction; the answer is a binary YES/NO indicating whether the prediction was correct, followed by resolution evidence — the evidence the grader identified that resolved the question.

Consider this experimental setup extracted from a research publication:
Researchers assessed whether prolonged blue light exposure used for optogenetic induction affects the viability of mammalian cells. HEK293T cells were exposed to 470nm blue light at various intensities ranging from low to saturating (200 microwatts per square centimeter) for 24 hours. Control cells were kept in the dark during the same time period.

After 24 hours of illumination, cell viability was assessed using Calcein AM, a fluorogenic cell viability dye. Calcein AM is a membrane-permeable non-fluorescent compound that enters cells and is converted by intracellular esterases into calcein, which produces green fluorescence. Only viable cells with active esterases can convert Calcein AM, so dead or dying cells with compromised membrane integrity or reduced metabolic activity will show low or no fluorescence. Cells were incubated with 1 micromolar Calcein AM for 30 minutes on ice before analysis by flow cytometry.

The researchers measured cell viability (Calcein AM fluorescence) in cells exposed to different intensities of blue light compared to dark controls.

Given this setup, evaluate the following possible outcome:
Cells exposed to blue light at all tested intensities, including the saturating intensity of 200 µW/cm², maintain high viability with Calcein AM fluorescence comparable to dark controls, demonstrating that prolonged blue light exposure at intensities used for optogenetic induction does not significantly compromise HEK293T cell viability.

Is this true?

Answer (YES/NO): YES